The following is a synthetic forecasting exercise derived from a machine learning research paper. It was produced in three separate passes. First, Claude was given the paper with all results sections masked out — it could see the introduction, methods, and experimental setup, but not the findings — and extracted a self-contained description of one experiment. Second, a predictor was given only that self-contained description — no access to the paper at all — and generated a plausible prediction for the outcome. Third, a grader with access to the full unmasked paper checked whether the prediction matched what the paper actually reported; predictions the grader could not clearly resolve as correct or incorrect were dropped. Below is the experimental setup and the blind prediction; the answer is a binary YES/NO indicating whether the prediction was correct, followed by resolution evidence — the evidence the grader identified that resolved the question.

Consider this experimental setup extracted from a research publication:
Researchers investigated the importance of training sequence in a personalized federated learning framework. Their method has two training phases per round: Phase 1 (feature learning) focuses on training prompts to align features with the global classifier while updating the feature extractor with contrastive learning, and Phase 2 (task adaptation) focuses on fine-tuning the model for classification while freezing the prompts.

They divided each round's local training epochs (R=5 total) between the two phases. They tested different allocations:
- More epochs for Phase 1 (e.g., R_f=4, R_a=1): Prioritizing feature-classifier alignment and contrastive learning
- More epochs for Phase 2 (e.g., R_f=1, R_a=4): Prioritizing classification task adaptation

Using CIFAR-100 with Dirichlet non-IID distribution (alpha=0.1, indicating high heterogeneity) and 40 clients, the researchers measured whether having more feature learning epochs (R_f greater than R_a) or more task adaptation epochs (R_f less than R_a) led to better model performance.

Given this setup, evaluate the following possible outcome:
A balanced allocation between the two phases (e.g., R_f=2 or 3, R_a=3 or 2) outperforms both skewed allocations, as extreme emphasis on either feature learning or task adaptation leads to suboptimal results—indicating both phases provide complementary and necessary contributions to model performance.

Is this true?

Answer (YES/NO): NO